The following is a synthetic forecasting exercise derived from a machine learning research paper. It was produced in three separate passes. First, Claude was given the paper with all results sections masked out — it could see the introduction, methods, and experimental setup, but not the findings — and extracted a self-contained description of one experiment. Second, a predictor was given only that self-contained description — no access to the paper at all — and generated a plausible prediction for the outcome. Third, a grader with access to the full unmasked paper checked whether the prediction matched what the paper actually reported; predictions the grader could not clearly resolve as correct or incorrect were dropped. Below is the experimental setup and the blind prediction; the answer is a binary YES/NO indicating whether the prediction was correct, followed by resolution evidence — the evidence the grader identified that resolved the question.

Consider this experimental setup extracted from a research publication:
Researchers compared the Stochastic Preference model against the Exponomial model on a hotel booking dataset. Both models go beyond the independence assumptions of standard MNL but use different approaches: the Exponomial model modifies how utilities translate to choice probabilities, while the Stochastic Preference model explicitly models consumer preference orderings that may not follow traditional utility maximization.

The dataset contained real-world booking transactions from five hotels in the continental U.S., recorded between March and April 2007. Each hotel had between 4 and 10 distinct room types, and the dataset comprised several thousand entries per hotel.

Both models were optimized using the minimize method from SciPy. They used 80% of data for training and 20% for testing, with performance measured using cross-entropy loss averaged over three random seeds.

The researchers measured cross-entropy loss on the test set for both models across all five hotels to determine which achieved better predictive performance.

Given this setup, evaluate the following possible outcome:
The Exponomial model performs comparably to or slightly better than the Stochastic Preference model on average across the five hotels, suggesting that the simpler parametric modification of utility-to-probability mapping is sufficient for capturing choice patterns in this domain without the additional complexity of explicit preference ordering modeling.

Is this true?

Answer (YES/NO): YES